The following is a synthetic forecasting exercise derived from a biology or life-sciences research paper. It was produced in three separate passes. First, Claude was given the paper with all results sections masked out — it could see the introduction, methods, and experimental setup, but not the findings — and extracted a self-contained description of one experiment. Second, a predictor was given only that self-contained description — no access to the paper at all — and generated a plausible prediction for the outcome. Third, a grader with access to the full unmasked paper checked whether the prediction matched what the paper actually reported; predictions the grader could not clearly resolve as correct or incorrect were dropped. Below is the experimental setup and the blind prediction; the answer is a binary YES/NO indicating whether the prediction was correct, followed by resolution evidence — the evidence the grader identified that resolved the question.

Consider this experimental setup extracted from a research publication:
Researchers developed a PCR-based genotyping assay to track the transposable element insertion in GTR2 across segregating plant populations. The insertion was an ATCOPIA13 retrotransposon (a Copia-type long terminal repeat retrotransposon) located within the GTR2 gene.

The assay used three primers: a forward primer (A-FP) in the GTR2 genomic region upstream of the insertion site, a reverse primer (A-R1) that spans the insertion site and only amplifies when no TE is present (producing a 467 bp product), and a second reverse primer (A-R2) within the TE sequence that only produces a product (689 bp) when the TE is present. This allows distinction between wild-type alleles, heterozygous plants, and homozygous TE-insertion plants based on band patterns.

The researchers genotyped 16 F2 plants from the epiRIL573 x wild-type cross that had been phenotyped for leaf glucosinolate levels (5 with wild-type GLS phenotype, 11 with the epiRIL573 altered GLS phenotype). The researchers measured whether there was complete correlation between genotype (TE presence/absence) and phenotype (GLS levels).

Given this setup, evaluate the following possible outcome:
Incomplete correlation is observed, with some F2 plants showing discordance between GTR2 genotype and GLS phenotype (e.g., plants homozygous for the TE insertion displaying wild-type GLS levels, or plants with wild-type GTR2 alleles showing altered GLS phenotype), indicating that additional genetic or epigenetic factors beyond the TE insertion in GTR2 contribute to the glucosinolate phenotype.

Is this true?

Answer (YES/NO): NO